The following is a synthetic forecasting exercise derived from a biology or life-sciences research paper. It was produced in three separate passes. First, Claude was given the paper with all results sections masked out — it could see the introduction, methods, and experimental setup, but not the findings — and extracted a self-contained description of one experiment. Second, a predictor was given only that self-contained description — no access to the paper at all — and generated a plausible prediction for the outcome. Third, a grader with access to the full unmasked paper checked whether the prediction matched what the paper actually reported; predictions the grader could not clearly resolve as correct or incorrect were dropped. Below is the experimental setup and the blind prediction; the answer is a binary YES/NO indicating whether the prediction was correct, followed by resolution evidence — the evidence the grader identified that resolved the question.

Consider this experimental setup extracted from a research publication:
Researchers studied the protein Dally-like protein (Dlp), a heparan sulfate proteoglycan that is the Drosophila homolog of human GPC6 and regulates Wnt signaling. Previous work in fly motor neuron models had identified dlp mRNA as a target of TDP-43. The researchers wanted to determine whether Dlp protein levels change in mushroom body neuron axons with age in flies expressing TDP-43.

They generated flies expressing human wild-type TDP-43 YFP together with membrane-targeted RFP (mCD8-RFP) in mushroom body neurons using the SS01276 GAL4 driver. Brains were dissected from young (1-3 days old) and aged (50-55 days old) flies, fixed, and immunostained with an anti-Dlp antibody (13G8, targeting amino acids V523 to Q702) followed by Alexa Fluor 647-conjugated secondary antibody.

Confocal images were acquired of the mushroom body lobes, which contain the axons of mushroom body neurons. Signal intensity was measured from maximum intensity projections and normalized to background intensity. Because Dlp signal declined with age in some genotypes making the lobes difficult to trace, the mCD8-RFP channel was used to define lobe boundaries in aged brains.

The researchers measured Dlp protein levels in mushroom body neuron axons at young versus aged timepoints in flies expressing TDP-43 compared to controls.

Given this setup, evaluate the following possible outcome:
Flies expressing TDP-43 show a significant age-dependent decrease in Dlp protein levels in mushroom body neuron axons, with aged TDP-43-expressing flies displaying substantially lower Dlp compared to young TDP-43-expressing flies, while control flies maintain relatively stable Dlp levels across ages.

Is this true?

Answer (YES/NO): NO